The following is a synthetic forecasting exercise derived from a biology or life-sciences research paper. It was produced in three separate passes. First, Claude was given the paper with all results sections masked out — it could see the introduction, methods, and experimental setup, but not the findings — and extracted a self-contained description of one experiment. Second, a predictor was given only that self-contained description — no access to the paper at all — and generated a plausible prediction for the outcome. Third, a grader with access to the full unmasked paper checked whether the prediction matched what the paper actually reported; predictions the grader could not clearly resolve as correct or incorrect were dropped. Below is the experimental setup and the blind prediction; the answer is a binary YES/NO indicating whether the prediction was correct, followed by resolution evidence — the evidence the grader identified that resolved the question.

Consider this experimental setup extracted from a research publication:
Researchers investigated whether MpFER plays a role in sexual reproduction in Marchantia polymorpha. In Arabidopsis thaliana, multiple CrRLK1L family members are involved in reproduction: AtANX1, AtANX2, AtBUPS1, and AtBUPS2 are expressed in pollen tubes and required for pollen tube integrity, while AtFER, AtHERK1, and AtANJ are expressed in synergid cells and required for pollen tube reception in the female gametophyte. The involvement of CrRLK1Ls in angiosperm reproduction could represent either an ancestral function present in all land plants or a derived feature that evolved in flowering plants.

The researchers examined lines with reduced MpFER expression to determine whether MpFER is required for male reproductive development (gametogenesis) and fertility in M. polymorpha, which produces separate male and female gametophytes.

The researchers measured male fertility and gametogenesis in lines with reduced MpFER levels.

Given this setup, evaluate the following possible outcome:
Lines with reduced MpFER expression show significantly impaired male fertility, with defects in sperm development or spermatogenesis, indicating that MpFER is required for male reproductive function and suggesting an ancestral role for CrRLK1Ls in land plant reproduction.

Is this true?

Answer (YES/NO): YES